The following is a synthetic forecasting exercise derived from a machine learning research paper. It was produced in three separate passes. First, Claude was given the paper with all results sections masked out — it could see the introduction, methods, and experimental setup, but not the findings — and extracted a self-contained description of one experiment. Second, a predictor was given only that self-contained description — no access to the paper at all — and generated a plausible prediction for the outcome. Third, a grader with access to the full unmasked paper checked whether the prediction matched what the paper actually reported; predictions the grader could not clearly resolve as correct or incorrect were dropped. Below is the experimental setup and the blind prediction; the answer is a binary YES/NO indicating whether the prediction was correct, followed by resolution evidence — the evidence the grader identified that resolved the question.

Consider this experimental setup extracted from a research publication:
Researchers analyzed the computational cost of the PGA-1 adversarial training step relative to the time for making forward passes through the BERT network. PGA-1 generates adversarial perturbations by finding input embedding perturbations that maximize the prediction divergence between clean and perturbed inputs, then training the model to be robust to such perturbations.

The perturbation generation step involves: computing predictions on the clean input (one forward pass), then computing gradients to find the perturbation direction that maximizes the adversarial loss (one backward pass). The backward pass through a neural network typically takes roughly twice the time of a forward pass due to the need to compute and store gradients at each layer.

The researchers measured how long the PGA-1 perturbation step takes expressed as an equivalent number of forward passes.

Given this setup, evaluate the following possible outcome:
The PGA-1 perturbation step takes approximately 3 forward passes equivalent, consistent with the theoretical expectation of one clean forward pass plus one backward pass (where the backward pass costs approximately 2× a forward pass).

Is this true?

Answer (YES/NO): YES